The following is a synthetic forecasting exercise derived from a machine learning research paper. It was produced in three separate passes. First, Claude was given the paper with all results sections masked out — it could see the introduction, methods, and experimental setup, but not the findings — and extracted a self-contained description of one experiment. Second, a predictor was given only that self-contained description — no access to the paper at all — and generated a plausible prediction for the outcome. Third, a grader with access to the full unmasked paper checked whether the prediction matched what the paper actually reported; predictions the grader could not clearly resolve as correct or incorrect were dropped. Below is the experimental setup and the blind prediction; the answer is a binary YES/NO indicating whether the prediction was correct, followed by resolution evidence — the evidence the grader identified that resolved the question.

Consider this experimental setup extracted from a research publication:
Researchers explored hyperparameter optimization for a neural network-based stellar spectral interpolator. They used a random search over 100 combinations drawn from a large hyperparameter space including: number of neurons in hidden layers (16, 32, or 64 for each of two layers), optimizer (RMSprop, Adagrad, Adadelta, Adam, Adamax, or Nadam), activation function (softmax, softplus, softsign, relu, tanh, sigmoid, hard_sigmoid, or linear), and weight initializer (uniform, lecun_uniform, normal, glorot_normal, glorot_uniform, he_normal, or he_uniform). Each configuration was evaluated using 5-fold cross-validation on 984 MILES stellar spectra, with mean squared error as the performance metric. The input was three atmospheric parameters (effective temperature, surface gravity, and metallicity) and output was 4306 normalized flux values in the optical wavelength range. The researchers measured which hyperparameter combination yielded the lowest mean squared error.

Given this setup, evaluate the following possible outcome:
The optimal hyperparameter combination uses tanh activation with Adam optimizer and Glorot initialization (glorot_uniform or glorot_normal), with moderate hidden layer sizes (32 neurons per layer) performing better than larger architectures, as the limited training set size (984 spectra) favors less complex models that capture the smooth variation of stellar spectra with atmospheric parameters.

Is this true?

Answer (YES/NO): NO